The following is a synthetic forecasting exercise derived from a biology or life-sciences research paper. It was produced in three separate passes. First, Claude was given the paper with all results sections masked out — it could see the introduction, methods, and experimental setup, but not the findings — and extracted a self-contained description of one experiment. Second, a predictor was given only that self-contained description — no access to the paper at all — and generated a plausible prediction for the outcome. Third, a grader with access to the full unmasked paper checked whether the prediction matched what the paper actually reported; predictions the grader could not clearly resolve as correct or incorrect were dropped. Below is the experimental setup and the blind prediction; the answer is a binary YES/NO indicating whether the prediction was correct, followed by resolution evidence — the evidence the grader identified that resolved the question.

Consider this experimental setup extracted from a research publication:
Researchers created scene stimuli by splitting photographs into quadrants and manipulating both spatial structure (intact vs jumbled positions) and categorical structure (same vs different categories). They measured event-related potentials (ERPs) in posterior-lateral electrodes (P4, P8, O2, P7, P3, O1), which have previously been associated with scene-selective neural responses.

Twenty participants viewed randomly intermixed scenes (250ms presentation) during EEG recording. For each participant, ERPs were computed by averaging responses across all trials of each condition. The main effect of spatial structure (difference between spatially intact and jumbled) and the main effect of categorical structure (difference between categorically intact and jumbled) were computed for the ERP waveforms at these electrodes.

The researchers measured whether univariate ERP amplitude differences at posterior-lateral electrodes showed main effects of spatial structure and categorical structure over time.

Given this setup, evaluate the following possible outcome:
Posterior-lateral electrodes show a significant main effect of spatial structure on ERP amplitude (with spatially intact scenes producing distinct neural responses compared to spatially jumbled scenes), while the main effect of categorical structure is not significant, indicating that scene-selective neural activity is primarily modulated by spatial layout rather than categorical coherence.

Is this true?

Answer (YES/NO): YES